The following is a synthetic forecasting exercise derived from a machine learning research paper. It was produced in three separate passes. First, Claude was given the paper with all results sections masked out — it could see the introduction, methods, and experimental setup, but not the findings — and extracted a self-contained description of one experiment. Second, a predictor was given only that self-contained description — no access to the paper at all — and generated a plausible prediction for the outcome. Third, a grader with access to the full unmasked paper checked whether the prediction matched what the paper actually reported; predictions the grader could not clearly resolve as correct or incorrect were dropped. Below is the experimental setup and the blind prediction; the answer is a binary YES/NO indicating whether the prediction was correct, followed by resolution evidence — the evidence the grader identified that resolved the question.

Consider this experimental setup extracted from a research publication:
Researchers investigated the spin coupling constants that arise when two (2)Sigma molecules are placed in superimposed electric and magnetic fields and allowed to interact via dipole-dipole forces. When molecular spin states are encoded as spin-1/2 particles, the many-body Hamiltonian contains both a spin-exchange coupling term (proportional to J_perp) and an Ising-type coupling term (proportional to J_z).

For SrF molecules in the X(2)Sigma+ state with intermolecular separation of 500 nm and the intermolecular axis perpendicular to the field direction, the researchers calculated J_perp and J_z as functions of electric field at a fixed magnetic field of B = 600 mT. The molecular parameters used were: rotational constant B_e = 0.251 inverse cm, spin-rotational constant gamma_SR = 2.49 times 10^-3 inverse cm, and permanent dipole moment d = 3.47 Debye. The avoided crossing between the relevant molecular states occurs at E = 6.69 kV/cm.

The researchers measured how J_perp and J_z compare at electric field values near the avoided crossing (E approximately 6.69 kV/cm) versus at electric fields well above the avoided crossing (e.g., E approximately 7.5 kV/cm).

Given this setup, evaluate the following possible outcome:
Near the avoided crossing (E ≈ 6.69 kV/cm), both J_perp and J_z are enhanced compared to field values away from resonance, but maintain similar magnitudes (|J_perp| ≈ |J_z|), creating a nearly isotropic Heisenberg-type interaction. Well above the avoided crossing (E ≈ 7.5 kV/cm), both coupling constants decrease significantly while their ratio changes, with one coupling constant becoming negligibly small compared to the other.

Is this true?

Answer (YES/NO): NO